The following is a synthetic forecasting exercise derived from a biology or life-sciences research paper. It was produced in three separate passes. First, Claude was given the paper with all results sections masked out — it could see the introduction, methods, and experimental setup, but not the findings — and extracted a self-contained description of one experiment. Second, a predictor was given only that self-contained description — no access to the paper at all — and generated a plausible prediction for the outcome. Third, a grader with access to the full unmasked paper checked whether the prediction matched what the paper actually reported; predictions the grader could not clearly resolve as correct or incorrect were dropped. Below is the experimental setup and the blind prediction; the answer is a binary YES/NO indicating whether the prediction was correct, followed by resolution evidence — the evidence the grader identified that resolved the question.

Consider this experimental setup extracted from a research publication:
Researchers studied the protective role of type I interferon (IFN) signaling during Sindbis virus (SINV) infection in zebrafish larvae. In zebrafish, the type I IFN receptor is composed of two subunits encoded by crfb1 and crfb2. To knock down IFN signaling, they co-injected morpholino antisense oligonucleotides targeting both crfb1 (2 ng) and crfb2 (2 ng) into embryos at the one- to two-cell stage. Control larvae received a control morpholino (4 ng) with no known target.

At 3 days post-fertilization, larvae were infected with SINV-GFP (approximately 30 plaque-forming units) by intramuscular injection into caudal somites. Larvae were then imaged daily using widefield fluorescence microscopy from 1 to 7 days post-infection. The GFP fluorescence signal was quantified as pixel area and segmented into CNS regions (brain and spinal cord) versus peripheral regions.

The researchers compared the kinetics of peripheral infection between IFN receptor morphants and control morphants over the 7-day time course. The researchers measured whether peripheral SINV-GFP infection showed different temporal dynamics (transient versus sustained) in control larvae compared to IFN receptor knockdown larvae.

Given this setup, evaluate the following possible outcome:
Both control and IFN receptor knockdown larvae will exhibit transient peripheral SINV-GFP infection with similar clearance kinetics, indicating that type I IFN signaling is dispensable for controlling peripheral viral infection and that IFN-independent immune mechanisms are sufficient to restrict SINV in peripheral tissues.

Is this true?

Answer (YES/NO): NO